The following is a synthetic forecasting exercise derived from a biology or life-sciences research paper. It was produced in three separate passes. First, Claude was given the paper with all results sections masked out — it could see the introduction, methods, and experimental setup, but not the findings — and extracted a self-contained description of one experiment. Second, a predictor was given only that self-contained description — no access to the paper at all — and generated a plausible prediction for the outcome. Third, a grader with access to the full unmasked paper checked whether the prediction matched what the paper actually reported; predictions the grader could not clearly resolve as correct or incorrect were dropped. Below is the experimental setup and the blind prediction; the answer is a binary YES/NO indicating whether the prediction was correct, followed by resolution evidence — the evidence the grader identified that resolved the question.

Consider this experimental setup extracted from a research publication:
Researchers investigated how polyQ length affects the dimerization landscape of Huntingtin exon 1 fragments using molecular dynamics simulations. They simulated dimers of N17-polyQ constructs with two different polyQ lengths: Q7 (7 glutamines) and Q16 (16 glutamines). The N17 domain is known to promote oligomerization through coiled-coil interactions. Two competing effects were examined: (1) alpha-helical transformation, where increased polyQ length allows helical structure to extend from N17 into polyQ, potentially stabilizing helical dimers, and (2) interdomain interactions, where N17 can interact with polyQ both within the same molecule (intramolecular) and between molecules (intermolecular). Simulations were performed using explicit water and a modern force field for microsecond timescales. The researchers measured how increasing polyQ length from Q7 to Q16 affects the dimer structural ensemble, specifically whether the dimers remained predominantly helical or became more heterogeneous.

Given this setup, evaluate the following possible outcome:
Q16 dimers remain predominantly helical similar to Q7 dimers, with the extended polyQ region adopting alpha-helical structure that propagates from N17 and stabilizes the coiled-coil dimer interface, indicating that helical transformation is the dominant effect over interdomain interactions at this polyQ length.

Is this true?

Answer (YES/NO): NO